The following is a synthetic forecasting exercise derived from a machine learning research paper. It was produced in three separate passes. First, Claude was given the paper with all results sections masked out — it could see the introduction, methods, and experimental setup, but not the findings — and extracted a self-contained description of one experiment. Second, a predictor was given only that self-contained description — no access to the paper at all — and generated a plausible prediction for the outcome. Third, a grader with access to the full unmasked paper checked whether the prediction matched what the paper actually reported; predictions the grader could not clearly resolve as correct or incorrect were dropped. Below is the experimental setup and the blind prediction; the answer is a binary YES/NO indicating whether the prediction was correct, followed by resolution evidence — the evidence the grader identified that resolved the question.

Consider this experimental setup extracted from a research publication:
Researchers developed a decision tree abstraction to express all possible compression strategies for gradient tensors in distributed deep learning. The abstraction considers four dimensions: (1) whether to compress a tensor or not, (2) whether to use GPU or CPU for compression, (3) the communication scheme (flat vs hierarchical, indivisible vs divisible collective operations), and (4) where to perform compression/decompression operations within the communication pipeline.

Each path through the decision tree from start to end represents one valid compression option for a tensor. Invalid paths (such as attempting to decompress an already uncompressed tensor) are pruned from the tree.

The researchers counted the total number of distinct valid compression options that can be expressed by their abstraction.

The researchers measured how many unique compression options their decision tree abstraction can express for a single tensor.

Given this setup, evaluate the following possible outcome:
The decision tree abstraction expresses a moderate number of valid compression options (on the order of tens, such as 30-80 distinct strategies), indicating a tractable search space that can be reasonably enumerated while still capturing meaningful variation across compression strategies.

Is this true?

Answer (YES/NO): NO